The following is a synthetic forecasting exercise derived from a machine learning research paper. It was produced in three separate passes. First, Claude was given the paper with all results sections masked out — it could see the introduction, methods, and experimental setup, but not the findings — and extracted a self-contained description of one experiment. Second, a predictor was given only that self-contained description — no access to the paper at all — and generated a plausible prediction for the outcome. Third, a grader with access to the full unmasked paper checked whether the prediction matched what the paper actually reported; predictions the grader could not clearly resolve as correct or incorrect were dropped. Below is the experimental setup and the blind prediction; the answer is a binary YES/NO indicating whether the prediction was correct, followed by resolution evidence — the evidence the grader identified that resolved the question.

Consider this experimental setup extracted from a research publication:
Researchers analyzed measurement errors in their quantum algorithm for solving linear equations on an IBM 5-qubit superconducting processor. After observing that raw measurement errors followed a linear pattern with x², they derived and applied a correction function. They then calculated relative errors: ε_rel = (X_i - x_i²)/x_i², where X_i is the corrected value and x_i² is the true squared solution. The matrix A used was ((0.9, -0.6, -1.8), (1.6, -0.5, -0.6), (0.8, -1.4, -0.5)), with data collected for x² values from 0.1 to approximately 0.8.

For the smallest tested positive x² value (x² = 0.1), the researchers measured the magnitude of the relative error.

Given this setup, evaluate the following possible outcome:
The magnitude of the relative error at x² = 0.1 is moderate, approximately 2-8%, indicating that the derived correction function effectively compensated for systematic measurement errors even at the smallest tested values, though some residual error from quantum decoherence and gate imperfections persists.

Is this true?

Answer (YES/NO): NO